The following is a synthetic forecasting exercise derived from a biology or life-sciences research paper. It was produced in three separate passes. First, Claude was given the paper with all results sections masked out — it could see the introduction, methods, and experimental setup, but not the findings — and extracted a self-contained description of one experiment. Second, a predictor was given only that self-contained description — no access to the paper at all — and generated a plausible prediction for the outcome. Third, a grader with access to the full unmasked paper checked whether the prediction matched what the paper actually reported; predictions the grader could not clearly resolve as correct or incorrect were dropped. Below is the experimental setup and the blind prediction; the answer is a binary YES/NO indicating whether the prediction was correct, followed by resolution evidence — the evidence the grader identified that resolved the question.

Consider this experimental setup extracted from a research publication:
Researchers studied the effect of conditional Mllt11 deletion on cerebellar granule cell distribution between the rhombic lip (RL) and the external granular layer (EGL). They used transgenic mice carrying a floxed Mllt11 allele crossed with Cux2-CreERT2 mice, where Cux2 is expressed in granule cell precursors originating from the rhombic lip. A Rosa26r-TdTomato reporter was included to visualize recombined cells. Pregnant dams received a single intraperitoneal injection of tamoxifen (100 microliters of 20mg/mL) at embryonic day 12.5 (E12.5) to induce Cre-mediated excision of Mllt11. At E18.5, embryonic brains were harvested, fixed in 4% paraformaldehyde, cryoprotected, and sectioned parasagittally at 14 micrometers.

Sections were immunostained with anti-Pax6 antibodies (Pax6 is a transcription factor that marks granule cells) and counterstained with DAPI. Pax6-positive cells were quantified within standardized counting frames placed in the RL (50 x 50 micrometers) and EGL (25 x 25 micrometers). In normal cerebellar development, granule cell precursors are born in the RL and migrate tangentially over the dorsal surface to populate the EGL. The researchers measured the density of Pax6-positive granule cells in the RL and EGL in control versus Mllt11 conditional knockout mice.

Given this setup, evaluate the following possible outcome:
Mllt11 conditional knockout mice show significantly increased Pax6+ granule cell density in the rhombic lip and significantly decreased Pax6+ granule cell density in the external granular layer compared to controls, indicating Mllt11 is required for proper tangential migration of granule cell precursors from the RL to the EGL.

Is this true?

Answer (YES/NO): NO